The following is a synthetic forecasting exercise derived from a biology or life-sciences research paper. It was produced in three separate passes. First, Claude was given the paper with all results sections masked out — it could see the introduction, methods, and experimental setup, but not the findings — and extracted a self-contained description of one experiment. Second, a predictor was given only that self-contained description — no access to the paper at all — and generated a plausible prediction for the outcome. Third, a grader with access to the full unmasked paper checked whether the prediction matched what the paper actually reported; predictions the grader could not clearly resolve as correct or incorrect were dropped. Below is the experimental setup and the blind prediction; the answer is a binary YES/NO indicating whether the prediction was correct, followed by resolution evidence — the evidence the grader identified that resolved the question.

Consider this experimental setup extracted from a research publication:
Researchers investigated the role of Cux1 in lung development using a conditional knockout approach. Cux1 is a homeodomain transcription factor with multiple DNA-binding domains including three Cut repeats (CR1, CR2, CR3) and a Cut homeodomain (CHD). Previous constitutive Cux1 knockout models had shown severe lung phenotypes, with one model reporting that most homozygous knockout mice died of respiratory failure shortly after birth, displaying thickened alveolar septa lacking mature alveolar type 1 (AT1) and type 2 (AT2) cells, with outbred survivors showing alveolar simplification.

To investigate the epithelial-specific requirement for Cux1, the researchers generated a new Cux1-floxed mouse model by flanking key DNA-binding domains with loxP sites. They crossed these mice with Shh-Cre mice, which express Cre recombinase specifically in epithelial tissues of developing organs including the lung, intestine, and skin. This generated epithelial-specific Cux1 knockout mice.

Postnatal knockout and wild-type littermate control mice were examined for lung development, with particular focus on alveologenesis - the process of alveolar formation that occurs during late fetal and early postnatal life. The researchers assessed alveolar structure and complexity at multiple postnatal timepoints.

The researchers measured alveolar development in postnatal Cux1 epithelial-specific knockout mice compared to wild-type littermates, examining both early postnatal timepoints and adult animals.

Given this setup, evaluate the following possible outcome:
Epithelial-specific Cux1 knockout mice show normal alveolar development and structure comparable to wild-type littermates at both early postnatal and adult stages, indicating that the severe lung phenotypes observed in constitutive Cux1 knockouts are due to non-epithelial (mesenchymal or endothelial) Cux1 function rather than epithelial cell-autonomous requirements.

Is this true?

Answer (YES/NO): NO